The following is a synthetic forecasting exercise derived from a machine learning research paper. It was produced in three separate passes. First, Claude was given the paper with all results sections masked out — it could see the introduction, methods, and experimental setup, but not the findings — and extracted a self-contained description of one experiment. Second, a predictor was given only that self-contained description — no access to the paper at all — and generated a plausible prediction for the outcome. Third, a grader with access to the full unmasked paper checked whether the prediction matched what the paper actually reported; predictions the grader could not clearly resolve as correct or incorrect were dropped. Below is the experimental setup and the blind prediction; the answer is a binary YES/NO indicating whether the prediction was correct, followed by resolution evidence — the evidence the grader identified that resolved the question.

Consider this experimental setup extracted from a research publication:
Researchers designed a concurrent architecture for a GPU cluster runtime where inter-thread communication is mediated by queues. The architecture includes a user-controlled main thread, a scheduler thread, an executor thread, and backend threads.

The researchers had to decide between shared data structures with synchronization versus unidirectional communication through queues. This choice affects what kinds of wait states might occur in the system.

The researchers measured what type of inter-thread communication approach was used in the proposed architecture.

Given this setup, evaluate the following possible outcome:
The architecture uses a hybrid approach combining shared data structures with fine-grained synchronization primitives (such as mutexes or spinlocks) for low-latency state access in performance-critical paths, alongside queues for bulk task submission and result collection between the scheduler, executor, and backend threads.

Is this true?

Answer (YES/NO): NO